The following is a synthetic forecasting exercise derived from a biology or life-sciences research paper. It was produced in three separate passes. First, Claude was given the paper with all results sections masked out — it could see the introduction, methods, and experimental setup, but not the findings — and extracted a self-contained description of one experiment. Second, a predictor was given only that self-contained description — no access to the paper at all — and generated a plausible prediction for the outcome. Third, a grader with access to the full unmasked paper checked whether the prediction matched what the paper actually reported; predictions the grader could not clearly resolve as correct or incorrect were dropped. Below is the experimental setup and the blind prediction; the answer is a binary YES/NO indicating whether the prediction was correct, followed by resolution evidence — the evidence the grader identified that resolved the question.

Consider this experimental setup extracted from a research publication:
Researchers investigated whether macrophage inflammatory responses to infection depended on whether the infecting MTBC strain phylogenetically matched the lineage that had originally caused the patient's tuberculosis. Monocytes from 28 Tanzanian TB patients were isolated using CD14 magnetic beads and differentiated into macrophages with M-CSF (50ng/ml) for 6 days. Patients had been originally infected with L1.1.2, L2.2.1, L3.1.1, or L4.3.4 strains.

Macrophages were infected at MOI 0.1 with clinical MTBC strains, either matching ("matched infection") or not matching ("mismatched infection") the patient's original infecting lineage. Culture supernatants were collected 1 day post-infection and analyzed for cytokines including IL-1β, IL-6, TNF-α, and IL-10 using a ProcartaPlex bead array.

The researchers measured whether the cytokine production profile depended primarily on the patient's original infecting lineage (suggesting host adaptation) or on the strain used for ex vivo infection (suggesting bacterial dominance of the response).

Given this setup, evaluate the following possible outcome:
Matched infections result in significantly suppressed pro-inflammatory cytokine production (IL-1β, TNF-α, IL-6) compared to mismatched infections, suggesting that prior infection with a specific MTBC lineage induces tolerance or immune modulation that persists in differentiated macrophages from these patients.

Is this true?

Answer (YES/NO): NO